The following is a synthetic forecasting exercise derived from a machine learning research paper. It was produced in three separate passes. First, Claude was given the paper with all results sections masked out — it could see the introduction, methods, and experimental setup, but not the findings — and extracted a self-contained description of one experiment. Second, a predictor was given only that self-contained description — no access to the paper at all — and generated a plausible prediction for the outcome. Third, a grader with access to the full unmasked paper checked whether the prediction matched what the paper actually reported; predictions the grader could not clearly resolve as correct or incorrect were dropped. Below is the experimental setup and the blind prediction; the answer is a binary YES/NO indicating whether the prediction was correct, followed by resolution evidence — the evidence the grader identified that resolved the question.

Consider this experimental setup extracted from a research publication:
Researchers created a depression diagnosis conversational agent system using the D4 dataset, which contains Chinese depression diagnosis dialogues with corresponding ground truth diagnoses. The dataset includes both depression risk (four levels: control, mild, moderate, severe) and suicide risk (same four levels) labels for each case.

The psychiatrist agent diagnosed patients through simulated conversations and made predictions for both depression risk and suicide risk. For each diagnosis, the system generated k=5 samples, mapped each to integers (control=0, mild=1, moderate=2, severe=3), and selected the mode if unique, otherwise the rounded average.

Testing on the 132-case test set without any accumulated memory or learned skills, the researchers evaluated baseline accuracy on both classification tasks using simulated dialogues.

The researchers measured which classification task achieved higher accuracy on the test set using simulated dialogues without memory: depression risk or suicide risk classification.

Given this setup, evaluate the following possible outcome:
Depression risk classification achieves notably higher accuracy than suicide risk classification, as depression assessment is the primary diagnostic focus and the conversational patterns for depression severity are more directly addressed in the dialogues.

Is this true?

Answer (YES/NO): YES